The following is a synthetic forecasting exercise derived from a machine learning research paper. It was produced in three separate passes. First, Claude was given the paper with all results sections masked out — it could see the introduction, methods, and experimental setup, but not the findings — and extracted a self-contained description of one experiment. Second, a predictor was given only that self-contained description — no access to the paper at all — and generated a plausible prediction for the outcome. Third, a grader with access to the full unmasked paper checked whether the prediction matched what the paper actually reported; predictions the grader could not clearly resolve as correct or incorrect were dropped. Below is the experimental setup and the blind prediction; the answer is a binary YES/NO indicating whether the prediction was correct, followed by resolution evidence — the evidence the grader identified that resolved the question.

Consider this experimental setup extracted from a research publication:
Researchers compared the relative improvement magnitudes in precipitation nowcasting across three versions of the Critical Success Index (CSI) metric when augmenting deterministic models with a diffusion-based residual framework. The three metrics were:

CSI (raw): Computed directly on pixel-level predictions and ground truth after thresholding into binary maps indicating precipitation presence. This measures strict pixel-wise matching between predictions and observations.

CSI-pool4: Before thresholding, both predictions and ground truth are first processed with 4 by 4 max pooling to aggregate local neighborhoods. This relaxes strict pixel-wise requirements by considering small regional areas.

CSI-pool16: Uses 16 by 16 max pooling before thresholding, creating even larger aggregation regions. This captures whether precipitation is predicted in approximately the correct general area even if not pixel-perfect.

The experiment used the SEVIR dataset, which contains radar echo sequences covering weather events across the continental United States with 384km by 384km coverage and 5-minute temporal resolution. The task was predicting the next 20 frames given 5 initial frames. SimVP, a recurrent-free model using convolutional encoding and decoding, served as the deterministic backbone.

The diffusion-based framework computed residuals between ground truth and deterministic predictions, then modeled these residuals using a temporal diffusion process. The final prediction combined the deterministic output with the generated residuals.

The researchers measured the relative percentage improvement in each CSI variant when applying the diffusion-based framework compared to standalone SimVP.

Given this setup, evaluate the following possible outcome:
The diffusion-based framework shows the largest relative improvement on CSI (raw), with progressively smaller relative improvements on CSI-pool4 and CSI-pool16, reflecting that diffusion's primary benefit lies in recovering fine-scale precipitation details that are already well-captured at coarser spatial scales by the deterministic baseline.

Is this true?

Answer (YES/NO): NO